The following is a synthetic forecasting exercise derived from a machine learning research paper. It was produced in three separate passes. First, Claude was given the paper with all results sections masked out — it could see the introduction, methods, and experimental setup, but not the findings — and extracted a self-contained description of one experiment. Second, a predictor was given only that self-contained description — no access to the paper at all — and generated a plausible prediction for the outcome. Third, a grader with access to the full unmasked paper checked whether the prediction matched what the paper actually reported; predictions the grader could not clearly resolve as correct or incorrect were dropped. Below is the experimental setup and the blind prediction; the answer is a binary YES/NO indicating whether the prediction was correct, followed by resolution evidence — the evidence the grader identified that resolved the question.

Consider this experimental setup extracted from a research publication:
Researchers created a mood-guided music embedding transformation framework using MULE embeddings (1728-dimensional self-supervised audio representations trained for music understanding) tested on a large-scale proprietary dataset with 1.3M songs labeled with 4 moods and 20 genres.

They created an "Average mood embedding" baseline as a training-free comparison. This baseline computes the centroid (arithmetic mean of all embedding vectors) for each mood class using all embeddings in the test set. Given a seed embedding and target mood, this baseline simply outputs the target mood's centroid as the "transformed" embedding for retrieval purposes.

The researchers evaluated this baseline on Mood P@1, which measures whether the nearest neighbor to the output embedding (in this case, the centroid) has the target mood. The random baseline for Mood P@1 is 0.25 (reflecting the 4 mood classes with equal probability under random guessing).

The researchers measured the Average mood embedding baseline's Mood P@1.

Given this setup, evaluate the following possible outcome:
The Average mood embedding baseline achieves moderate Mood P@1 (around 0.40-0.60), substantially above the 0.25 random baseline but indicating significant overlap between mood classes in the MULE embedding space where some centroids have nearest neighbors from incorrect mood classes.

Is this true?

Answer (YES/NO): NO